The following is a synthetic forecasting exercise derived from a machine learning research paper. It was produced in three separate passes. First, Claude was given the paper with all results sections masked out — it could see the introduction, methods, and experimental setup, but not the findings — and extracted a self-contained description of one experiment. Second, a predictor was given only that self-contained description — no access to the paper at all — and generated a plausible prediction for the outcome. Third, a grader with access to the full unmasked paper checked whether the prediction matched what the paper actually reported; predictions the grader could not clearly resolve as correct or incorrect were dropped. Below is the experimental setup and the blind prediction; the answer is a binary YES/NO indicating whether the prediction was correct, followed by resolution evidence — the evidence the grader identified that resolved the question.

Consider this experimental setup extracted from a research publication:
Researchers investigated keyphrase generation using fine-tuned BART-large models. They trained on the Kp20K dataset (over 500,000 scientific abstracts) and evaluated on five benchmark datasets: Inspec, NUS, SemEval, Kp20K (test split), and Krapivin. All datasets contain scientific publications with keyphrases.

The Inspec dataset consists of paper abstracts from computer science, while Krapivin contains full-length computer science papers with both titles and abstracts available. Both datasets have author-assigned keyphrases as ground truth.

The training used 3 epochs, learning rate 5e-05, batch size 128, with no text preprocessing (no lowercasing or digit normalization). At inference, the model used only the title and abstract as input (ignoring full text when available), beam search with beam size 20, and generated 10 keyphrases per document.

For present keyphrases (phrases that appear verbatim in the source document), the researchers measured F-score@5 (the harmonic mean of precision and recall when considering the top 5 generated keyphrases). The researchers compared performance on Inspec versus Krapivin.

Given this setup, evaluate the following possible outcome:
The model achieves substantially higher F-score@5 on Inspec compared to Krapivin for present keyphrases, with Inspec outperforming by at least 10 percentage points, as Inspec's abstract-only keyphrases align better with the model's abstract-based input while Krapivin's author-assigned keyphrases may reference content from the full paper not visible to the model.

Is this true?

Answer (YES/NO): NO